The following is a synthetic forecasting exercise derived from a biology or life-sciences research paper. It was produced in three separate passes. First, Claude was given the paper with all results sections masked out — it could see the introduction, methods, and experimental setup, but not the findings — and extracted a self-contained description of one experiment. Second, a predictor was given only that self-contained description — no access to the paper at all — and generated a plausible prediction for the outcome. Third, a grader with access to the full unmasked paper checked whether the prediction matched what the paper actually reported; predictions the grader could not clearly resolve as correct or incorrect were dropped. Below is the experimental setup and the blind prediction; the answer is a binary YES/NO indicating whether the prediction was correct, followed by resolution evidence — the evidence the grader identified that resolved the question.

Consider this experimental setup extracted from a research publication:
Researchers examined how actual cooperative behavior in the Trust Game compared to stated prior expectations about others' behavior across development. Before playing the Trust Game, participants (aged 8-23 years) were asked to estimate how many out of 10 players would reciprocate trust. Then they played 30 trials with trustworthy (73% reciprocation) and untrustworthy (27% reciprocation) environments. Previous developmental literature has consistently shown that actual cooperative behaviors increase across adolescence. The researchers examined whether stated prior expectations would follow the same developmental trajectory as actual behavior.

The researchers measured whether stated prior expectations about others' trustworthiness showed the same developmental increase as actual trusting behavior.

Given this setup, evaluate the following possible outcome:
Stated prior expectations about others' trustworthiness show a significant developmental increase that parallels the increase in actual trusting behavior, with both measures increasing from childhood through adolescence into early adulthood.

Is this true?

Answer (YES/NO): NO